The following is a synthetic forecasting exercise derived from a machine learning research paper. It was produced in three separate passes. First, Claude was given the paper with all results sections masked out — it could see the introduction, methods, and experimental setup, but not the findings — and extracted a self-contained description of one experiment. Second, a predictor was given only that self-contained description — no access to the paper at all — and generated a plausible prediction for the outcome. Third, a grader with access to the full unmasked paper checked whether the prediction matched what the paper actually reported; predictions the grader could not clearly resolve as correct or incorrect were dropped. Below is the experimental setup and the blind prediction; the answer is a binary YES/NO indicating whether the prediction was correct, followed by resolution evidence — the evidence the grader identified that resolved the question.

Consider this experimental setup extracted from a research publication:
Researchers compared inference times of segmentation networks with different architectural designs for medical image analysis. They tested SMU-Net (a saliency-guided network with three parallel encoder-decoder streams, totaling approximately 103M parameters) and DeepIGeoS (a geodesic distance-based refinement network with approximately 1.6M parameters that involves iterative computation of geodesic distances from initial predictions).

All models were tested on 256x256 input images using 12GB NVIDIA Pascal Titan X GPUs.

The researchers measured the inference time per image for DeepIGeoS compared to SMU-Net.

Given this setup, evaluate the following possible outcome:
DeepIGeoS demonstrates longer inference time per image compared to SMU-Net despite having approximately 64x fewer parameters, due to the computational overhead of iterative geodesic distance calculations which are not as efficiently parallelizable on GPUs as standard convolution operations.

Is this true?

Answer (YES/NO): YES